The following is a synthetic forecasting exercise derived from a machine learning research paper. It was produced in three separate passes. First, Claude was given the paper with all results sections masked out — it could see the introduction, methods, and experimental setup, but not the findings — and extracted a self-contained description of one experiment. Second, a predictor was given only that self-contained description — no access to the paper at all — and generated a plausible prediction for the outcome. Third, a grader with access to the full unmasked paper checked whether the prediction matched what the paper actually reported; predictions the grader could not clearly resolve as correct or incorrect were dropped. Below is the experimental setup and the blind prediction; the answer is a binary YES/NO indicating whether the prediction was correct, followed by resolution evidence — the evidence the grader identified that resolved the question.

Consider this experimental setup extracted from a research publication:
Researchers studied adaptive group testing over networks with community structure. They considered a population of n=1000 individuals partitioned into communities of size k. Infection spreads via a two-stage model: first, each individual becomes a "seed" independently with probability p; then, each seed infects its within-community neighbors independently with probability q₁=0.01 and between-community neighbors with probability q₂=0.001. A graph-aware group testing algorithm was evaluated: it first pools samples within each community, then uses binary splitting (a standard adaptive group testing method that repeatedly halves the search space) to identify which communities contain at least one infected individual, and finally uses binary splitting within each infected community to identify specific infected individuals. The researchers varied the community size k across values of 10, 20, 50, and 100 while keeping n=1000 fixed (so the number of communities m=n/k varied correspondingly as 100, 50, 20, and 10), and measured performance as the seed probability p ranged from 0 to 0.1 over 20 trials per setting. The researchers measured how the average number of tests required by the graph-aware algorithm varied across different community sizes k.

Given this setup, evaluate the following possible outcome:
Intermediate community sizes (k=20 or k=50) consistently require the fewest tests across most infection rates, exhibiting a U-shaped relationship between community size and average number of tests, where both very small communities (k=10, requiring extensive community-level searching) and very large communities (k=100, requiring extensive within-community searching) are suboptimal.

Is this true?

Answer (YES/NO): YES